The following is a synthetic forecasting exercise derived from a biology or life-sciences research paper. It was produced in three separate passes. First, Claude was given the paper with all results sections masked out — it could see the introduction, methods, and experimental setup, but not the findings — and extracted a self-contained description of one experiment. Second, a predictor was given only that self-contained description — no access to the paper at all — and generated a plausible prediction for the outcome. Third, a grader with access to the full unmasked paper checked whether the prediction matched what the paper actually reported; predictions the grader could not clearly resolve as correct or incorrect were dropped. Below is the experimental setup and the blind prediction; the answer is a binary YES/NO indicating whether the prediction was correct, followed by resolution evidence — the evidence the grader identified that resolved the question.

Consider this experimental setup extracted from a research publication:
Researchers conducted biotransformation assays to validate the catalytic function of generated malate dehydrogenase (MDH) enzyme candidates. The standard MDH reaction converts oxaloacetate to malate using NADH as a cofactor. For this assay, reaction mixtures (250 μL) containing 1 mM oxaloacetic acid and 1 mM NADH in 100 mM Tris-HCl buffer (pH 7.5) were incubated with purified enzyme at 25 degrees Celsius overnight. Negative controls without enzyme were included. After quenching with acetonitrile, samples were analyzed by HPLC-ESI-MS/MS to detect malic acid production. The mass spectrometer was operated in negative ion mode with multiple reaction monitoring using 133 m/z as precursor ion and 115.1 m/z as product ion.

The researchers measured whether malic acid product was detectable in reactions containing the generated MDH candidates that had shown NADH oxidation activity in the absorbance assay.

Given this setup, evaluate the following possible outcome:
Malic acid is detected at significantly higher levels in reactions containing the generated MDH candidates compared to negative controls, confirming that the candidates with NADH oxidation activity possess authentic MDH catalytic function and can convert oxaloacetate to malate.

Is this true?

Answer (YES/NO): YES